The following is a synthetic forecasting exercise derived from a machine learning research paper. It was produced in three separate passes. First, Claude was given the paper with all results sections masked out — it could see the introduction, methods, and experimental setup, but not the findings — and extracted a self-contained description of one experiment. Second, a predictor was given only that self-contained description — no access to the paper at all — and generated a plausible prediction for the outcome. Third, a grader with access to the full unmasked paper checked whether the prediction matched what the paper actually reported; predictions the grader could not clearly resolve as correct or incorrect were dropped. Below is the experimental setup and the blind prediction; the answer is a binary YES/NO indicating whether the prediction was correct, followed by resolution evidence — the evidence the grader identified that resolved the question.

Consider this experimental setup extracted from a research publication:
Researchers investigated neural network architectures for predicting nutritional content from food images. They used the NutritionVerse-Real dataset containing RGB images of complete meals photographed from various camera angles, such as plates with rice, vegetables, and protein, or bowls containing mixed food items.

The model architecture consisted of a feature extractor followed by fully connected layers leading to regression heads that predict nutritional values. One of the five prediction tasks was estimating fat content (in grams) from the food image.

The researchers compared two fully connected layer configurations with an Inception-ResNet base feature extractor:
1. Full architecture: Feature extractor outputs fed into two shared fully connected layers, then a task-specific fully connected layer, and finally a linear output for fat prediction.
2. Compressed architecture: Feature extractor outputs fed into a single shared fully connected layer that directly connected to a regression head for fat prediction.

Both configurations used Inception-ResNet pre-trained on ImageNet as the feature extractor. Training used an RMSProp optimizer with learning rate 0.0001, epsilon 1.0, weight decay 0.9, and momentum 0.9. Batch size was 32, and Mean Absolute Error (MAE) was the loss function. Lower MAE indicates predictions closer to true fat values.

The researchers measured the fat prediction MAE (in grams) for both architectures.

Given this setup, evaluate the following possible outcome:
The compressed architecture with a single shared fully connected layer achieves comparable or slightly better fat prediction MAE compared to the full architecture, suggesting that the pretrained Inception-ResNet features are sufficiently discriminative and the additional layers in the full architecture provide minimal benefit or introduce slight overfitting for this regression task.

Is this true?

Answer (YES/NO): YES